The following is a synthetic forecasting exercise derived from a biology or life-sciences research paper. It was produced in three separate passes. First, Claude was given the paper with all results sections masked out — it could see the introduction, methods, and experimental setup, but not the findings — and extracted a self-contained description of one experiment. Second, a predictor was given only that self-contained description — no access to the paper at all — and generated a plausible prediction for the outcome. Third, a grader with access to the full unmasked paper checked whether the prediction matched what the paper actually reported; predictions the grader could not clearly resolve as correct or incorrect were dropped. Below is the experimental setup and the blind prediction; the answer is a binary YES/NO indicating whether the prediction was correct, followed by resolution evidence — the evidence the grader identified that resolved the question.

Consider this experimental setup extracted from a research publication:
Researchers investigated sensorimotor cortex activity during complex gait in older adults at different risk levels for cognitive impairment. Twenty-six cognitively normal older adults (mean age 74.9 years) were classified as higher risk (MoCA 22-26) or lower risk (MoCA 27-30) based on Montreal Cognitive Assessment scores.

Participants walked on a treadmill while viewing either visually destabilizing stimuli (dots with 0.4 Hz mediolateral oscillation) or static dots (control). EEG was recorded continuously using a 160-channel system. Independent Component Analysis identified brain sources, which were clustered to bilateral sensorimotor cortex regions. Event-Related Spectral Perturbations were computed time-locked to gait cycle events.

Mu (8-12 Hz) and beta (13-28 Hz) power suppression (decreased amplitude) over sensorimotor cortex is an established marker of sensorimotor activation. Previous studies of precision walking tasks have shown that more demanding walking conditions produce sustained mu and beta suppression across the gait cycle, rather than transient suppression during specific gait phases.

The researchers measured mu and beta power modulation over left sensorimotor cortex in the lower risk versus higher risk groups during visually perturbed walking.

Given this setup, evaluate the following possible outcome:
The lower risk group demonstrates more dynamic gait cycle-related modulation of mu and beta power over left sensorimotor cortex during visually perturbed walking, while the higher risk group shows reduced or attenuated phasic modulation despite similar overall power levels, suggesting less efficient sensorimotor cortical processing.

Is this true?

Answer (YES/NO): NO